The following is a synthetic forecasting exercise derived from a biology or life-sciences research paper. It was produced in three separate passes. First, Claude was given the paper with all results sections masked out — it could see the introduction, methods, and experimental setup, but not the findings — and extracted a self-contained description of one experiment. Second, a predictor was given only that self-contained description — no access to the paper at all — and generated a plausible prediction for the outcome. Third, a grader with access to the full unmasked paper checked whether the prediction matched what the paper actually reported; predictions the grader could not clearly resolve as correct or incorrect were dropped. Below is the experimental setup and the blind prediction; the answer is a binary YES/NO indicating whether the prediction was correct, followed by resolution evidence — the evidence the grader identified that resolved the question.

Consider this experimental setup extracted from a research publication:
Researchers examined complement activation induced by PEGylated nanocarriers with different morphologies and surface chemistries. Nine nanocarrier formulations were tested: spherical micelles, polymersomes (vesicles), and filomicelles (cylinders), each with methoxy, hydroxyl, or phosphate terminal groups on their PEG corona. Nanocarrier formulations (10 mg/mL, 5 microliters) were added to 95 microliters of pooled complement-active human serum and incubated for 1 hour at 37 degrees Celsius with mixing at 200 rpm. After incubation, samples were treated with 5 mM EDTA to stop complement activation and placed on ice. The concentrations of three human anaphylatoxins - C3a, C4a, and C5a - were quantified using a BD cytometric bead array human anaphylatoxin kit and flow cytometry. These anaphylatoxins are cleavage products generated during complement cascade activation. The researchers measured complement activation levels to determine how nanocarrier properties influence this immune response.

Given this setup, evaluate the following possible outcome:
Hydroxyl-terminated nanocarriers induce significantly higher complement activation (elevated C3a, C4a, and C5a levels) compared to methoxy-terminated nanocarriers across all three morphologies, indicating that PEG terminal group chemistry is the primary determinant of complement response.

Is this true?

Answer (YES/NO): NO